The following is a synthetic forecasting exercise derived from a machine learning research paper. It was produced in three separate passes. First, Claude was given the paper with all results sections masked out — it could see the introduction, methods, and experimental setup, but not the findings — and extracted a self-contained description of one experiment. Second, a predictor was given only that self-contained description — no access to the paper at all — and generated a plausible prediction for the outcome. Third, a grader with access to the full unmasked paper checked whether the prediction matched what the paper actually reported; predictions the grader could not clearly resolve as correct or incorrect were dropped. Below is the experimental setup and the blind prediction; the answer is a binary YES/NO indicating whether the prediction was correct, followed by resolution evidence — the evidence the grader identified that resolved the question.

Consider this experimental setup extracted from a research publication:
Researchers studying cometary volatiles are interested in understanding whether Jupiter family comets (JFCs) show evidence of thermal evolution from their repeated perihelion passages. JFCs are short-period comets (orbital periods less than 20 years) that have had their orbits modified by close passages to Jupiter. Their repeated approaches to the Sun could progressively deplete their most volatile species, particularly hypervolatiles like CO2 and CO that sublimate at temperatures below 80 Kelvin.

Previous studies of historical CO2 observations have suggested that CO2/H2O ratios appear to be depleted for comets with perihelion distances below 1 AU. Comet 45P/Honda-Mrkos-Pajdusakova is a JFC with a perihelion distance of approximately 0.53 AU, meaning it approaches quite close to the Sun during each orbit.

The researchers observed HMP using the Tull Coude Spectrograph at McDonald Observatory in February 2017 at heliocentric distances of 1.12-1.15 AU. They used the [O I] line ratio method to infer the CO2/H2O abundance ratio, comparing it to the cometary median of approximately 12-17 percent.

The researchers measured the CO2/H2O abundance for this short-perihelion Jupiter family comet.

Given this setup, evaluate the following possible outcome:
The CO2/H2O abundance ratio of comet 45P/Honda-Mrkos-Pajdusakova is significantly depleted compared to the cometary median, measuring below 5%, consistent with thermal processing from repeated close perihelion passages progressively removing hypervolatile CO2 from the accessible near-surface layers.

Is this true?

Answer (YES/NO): NO